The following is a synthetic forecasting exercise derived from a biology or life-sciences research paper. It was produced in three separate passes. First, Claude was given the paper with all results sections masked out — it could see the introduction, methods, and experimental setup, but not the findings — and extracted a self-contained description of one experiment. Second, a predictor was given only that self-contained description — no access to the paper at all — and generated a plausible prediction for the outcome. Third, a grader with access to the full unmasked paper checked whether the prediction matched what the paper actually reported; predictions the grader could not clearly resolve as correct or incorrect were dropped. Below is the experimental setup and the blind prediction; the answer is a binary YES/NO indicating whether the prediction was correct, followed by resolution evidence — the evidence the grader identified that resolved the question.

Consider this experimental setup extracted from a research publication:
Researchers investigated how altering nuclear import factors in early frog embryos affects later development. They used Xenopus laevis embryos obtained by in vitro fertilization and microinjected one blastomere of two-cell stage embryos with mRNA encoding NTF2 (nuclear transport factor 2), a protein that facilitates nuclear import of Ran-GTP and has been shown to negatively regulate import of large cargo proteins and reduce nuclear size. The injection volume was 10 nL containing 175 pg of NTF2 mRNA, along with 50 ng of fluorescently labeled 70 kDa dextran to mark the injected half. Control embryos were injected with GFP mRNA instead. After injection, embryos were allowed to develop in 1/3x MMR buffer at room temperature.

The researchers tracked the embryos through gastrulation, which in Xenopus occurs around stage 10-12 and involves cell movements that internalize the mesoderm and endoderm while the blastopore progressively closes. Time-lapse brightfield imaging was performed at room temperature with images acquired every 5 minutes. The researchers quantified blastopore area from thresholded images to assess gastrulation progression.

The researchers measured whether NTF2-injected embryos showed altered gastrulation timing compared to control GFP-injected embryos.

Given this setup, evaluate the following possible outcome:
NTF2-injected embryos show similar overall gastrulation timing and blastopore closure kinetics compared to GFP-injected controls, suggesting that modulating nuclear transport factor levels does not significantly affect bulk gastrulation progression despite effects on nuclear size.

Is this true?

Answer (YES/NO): NO